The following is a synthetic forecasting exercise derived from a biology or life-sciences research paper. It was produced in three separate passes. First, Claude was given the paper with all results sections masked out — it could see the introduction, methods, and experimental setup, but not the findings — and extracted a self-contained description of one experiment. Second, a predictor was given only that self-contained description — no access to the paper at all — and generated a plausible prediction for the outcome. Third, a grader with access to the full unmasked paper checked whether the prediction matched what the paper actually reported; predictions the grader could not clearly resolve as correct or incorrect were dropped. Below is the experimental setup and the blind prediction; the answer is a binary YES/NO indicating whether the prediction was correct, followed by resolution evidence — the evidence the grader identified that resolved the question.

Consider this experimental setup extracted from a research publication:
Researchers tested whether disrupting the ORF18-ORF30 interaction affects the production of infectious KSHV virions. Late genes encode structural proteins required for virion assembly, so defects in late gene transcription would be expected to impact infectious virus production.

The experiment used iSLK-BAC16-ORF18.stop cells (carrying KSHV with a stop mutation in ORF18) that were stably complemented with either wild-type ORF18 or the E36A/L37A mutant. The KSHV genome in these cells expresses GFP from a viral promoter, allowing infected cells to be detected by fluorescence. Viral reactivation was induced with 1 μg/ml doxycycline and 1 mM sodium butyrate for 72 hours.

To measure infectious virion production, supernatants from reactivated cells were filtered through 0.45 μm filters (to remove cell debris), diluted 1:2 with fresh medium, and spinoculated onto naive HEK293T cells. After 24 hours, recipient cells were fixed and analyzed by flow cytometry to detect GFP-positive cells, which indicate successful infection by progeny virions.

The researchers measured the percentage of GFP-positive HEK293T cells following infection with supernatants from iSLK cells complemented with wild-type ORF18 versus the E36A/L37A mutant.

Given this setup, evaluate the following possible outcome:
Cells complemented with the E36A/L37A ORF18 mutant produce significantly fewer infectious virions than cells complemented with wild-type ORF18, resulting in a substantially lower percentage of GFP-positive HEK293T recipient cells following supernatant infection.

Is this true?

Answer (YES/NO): YES